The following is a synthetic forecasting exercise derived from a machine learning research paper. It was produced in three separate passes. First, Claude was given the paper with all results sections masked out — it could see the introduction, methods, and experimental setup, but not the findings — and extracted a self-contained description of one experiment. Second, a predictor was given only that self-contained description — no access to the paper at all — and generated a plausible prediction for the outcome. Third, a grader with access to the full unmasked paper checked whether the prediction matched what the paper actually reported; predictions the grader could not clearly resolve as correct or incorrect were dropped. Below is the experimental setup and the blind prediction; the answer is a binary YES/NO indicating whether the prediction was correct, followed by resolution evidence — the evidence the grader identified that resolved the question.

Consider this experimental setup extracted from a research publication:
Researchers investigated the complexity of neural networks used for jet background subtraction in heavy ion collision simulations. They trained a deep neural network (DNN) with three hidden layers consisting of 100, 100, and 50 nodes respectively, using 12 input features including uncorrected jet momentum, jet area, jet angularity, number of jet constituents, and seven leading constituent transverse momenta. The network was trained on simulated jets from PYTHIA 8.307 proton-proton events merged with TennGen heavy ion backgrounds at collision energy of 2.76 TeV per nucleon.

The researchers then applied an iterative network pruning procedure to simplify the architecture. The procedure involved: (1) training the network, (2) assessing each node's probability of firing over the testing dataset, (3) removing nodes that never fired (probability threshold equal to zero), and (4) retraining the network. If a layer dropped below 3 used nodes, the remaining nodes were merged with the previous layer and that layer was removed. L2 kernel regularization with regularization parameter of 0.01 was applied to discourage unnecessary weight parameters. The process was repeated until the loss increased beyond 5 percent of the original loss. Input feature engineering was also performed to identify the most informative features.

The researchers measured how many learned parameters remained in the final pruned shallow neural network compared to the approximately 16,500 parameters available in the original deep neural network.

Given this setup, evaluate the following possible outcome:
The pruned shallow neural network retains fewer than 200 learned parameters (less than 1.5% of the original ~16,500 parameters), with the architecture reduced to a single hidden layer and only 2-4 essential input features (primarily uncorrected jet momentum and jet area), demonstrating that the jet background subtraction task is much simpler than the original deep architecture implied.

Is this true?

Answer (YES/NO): NO